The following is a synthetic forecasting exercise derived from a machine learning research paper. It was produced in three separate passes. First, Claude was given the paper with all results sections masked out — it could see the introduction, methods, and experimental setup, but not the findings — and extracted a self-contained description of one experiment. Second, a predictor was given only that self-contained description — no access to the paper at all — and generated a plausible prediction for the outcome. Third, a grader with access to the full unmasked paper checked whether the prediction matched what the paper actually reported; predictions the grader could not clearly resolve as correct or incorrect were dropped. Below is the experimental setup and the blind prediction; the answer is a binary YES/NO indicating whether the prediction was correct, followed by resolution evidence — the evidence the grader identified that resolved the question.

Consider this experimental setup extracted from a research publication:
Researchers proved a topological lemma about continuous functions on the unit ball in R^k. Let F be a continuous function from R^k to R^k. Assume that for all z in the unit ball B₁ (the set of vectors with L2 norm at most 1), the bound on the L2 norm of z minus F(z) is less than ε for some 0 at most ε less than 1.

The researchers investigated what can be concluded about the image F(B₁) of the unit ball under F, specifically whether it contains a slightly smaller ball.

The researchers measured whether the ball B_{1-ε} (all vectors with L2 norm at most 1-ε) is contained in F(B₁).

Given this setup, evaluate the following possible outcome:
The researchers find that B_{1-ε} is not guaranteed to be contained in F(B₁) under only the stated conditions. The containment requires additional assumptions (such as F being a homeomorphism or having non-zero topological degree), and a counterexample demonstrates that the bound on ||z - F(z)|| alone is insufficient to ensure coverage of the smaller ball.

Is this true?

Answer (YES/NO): NO